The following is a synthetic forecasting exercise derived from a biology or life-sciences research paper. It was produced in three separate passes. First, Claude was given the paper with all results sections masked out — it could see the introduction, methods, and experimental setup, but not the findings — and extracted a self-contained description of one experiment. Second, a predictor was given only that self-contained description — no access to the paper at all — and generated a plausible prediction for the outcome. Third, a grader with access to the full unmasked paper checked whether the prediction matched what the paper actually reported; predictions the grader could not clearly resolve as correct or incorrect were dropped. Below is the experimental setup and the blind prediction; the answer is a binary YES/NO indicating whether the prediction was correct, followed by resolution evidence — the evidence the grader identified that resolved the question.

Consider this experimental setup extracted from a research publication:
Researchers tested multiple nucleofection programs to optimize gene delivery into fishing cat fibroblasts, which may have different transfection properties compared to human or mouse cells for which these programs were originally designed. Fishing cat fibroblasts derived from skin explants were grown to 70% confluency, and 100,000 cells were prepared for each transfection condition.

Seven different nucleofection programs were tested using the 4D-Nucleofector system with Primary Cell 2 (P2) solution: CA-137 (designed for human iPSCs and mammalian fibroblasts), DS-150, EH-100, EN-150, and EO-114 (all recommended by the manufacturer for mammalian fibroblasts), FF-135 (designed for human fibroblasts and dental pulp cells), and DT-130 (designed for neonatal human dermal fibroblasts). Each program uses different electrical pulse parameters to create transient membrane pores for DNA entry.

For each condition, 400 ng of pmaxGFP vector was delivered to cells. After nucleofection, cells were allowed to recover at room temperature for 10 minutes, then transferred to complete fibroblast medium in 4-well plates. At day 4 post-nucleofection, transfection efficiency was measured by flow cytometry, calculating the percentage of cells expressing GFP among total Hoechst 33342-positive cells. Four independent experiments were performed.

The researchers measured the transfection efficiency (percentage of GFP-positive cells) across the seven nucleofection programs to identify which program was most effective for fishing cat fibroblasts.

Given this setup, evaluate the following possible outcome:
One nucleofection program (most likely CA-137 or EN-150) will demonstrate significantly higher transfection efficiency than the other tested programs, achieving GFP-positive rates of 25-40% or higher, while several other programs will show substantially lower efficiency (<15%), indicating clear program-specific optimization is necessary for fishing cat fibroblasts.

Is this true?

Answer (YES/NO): NO